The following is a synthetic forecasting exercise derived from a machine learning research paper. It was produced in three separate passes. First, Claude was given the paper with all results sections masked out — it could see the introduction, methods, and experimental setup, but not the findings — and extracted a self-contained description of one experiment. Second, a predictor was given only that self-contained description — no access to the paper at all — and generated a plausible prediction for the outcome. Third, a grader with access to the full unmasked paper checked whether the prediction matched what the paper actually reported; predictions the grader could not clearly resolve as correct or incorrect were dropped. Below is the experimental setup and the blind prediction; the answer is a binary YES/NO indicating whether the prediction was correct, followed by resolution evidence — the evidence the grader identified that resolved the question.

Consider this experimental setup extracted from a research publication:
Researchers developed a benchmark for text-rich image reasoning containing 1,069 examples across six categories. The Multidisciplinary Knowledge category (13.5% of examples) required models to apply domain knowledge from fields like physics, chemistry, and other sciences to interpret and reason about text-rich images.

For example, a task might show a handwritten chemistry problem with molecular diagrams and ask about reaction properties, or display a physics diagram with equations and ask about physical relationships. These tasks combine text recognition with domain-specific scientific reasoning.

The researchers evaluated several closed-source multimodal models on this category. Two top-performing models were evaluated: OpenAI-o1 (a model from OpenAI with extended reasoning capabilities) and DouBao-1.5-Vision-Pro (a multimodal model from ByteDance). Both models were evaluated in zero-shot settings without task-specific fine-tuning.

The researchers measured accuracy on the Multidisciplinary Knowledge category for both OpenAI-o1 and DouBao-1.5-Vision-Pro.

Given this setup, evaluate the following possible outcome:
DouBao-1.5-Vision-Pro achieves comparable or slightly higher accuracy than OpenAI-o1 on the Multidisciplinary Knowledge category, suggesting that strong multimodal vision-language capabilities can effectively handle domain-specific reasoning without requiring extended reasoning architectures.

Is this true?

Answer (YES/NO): NO